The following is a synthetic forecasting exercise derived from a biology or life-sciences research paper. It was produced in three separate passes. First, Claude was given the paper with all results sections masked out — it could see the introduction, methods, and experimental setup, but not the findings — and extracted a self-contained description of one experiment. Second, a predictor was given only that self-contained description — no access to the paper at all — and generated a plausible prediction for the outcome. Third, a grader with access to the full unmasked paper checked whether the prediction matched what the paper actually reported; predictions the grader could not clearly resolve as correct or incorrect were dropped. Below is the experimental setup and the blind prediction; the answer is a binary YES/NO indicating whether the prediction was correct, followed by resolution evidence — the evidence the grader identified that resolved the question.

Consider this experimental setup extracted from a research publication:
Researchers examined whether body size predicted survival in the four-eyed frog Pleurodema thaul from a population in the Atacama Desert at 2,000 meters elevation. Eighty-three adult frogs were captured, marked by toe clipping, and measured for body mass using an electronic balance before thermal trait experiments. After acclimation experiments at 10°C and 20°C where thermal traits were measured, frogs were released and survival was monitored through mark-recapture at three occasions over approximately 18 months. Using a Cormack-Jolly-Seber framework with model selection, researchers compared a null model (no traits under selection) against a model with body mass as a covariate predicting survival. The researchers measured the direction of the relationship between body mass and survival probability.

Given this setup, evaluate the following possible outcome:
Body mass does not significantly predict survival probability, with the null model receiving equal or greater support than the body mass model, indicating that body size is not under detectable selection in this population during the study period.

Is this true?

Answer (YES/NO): NO